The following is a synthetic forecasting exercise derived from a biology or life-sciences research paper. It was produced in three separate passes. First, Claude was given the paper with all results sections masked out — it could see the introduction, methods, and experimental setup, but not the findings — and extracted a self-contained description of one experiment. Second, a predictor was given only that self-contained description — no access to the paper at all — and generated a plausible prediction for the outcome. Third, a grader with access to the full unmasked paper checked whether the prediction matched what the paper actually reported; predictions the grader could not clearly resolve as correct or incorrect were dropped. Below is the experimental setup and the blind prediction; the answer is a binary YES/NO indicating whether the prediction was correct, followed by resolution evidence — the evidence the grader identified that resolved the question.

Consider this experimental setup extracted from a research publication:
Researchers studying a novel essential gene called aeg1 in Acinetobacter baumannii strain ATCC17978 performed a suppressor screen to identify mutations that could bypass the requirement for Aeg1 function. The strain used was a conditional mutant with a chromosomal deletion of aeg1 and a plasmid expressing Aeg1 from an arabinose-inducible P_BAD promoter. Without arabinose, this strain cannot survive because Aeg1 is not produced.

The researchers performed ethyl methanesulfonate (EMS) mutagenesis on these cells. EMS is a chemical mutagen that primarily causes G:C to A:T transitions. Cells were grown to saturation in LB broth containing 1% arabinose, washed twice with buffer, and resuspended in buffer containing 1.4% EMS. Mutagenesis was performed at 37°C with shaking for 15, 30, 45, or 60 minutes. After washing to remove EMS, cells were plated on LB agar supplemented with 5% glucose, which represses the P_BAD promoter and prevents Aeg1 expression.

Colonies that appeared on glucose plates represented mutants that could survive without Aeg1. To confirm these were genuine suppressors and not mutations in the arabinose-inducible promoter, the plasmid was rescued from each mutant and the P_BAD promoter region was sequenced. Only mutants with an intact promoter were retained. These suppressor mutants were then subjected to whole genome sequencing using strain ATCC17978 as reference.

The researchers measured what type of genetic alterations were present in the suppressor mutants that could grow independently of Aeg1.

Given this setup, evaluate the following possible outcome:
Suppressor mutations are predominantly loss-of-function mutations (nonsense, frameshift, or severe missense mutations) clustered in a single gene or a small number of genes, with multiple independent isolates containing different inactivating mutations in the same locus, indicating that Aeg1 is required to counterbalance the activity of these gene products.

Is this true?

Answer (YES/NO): NO